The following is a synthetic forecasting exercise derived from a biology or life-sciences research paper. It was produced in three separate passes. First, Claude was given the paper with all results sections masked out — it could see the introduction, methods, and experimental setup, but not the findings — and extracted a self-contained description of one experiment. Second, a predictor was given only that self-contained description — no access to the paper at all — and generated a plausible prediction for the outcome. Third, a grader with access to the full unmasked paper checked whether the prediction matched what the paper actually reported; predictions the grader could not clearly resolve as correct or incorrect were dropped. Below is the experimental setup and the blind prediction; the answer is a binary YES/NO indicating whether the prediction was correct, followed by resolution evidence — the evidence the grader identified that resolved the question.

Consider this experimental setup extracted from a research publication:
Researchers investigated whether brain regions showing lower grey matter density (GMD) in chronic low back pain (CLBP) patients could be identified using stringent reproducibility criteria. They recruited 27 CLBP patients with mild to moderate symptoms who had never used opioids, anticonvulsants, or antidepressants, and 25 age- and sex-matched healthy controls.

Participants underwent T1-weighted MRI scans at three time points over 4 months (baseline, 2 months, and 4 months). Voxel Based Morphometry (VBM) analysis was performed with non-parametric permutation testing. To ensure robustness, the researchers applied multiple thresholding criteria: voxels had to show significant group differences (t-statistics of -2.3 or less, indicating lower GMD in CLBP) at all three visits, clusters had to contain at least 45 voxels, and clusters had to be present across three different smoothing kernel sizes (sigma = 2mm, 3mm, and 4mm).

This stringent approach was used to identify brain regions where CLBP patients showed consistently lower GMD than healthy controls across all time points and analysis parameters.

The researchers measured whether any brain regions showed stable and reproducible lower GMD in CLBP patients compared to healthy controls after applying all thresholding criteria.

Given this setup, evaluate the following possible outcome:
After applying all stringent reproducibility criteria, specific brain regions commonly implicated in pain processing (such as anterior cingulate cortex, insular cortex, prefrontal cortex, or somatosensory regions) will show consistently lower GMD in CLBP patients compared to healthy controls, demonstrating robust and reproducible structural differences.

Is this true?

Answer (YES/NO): NO